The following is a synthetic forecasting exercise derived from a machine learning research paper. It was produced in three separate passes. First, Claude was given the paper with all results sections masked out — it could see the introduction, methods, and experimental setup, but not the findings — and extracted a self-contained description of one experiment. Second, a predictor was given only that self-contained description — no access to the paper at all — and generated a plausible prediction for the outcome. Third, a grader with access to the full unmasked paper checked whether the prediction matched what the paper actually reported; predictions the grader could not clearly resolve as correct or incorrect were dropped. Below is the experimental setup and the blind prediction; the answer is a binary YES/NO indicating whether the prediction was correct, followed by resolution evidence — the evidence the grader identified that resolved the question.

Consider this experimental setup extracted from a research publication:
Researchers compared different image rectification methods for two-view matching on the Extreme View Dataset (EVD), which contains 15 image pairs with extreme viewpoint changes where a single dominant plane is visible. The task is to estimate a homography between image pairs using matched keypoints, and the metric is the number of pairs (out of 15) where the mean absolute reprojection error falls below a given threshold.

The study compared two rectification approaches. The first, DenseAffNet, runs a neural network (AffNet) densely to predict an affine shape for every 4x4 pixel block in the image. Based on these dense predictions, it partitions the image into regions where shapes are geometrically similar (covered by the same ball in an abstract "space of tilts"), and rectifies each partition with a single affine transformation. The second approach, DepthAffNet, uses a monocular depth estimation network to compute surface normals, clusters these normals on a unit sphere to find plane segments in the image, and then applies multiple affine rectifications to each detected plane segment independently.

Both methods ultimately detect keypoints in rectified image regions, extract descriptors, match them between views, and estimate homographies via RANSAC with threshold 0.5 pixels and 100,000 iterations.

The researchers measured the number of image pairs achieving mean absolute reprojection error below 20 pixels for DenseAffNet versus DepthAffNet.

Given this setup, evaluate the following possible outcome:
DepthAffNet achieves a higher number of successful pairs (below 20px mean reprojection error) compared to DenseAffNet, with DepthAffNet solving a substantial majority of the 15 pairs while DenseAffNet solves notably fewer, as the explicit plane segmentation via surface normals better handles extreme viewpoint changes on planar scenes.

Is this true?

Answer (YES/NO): YES